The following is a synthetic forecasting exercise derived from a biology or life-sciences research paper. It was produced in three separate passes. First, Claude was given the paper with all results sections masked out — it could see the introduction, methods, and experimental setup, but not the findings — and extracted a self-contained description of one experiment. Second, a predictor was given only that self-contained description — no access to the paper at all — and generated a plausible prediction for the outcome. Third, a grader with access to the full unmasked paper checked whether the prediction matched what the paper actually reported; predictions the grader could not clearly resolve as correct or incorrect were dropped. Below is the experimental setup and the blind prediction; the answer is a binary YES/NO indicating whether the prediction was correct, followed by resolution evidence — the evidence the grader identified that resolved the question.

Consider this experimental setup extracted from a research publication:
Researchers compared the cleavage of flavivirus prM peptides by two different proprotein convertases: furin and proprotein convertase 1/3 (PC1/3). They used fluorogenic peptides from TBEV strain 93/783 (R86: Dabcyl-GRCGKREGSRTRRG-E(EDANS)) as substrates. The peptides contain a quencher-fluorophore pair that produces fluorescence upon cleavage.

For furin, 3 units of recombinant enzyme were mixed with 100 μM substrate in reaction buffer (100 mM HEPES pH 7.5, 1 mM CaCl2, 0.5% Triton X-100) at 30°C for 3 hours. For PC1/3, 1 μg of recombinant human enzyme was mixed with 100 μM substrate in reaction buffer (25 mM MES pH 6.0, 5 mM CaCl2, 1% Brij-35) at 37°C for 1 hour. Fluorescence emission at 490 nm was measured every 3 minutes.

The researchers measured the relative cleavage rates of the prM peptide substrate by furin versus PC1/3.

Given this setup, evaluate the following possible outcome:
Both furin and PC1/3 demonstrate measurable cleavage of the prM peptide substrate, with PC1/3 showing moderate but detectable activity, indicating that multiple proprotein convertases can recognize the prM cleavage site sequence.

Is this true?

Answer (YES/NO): YES